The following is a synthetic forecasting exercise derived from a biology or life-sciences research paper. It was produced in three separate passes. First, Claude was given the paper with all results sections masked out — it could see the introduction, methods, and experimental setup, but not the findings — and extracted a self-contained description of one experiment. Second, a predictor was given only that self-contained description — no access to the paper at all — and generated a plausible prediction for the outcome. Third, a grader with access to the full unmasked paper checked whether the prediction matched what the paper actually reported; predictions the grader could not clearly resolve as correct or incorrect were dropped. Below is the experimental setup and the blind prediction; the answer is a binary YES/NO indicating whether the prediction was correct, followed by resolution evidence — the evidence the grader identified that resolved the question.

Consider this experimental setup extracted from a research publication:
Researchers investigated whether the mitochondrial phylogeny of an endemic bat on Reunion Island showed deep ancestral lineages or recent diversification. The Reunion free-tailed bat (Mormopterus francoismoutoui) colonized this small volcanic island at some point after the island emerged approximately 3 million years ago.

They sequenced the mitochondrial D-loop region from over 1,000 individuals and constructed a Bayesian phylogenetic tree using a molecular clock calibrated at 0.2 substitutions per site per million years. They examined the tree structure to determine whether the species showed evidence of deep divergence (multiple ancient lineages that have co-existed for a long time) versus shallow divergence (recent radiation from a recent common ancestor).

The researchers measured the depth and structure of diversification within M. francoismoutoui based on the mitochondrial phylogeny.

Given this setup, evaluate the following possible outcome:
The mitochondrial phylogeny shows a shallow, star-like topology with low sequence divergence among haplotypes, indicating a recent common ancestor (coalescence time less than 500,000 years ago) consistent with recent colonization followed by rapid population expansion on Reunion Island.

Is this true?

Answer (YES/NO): NO